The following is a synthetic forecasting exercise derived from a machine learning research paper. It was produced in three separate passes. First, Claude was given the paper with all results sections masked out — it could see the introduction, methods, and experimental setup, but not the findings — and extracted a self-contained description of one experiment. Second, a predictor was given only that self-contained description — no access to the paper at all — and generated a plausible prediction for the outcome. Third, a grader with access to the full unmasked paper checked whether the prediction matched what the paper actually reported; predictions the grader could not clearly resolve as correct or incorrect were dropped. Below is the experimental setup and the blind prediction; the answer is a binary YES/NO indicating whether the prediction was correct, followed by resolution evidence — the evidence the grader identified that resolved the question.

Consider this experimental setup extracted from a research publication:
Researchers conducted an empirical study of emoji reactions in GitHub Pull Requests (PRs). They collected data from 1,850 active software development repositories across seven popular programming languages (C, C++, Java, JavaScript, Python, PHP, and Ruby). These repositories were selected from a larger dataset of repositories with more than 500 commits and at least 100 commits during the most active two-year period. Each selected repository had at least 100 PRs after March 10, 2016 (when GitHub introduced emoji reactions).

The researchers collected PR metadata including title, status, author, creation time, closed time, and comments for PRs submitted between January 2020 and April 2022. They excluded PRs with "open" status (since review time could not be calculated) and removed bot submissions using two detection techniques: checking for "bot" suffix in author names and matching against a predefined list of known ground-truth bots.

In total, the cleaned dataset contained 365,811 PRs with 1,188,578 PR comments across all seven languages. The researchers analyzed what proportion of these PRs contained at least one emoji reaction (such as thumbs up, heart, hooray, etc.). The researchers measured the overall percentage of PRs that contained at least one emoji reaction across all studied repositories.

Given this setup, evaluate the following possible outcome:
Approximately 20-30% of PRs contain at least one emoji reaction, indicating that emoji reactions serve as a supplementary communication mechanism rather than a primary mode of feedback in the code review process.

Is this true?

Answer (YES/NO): NO